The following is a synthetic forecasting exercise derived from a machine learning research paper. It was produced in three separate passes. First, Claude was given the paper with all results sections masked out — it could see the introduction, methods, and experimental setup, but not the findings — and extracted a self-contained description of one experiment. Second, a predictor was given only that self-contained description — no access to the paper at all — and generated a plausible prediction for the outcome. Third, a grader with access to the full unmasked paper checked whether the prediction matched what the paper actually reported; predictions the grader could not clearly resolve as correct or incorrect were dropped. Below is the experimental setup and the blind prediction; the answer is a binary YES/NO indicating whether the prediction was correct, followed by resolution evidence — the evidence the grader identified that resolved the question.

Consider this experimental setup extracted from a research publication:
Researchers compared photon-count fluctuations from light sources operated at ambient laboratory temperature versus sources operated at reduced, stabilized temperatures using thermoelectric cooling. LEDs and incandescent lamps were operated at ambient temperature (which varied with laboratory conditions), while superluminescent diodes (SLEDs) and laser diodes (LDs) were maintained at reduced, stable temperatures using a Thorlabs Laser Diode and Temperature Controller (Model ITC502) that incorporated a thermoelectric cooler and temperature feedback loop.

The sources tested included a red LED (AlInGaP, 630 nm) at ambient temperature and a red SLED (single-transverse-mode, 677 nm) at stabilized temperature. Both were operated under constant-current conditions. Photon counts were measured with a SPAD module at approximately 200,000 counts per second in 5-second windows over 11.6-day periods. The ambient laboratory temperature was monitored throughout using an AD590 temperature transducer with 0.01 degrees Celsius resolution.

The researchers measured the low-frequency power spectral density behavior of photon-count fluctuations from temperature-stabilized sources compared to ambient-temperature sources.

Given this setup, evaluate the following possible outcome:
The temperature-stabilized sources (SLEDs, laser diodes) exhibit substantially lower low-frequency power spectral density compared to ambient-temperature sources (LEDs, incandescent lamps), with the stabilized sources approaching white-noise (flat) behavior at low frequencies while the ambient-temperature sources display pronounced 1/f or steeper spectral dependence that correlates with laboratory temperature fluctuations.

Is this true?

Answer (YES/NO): NO